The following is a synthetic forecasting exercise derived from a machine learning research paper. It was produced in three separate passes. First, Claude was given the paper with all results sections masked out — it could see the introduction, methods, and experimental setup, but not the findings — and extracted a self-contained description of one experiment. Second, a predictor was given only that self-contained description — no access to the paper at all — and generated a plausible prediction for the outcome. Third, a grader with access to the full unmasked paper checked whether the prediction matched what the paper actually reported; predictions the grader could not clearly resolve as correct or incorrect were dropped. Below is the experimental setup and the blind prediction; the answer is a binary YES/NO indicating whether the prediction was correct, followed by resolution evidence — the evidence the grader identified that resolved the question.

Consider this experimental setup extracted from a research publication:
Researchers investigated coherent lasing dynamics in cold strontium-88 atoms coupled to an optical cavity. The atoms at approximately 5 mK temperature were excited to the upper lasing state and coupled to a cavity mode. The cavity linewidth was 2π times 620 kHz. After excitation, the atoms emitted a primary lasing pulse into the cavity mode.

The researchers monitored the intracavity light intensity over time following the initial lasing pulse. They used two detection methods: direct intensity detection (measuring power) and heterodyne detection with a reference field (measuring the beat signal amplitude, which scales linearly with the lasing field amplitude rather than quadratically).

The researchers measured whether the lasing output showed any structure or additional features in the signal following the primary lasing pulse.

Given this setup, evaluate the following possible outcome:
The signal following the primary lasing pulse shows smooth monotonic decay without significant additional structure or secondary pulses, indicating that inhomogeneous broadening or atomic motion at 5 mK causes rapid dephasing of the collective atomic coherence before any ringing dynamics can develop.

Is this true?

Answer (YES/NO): NO